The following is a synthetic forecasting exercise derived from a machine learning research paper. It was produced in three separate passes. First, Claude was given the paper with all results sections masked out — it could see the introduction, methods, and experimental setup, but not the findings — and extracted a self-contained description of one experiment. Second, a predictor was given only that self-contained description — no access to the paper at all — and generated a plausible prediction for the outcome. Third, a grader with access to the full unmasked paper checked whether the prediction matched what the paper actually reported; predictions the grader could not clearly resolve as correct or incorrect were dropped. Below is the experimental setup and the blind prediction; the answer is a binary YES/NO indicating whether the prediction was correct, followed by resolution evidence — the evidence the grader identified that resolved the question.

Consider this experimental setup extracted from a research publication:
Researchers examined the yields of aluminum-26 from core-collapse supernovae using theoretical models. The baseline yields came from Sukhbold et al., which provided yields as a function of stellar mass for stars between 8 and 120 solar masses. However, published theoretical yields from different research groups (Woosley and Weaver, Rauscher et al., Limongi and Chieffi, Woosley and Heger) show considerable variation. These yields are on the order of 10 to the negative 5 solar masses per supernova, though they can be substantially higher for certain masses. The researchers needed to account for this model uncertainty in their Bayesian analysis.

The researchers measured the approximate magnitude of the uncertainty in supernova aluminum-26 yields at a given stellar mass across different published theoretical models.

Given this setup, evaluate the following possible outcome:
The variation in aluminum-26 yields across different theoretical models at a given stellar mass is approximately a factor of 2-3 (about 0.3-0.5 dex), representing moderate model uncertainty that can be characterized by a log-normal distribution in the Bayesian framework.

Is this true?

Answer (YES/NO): YES